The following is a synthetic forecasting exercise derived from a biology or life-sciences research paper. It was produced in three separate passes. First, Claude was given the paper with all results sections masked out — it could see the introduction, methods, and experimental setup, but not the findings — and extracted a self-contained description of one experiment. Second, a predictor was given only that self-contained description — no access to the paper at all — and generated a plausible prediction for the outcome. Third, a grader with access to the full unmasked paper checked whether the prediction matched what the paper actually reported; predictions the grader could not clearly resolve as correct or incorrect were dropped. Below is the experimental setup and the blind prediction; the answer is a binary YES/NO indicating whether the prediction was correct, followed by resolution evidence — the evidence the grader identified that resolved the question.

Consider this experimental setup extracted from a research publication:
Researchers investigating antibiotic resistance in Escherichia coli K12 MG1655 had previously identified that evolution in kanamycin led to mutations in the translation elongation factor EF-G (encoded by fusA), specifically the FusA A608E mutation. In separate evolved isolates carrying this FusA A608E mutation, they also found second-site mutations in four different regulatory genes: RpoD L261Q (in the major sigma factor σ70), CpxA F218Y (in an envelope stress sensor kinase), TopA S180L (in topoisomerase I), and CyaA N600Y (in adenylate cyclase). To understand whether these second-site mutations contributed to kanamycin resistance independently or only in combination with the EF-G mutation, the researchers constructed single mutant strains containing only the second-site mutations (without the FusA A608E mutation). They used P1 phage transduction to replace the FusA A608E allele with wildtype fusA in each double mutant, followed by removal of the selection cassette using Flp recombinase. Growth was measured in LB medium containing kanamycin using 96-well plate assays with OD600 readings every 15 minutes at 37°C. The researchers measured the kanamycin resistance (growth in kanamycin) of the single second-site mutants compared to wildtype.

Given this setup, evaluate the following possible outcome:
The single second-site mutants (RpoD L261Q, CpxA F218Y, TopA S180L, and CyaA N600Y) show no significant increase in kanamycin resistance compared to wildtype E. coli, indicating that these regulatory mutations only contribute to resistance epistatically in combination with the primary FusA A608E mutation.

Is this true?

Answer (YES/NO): NO